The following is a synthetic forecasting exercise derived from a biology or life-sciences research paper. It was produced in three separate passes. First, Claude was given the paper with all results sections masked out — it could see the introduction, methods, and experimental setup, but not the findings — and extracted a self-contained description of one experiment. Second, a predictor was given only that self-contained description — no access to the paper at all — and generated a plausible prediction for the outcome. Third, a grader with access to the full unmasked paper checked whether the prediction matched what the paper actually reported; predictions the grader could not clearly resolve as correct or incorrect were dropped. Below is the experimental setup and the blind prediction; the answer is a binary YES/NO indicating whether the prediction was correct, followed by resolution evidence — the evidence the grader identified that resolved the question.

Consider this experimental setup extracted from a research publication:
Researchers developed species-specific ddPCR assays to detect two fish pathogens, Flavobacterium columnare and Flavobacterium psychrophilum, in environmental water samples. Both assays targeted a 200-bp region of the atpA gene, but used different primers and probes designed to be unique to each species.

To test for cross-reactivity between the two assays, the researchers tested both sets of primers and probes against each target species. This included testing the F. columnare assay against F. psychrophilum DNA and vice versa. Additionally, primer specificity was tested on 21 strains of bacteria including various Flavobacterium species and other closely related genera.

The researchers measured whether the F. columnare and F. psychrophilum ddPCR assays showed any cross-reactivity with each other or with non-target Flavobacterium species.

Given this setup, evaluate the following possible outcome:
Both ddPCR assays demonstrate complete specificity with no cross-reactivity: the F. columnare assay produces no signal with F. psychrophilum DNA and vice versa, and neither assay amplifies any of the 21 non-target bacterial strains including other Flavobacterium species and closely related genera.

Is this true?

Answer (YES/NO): YES